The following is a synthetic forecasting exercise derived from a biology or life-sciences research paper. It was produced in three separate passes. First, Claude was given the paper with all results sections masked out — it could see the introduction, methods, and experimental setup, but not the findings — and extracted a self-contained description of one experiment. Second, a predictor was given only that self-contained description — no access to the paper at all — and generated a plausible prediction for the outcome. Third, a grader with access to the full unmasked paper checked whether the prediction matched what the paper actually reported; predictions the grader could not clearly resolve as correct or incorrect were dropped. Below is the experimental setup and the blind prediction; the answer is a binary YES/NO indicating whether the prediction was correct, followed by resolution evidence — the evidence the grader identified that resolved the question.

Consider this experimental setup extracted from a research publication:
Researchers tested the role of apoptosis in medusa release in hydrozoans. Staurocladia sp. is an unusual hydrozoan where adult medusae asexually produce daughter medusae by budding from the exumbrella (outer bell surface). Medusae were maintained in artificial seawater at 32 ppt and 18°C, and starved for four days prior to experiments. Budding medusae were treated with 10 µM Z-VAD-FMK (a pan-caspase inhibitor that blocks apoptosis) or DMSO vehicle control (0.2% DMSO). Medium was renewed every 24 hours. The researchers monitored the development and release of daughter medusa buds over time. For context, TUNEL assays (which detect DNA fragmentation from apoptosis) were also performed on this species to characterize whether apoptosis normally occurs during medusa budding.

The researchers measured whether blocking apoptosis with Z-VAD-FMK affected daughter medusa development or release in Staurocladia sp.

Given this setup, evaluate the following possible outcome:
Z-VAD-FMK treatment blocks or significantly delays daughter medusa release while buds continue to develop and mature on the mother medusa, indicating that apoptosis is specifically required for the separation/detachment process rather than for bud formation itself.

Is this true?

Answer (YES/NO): NO